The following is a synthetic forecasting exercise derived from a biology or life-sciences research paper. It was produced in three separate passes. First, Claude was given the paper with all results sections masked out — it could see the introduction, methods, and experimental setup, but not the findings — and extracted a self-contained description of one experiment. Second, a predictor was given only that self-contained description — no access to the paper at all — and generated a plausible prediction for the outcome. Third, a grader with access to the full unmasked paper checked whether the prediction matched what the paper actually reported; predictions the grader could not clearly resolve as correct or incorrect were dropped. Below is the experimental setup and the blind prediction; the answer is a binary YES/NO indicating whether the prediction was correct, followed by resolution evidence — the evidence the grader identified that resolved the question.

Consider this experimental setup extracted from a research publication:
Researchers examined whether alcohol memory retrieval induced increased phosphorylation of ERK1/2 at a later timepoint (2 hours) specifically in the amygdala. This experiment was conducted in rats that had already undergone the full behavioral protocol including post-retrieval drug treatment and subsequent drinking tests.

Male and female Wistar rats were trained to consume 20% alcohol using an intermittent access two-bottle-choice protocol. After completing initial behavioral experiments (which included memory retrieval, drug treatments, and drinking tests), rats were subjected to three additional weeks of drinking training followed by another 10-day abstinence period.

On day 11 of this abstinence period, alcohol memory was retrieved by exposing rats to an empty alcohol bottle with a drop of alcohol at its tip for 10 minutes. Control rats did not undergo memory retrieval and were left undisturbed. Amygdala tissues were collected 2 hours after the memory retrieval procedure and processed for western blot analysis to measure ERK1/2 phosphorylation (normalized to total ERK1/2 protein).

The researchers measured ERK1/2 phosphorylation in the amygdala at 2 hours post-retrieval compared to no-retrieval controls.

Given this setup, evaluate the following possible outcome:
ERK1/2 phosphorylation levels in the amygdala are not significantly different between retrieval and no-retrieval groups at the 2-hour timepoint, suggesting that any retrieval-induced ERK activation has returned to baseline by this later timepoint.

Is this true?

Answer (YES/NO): NO